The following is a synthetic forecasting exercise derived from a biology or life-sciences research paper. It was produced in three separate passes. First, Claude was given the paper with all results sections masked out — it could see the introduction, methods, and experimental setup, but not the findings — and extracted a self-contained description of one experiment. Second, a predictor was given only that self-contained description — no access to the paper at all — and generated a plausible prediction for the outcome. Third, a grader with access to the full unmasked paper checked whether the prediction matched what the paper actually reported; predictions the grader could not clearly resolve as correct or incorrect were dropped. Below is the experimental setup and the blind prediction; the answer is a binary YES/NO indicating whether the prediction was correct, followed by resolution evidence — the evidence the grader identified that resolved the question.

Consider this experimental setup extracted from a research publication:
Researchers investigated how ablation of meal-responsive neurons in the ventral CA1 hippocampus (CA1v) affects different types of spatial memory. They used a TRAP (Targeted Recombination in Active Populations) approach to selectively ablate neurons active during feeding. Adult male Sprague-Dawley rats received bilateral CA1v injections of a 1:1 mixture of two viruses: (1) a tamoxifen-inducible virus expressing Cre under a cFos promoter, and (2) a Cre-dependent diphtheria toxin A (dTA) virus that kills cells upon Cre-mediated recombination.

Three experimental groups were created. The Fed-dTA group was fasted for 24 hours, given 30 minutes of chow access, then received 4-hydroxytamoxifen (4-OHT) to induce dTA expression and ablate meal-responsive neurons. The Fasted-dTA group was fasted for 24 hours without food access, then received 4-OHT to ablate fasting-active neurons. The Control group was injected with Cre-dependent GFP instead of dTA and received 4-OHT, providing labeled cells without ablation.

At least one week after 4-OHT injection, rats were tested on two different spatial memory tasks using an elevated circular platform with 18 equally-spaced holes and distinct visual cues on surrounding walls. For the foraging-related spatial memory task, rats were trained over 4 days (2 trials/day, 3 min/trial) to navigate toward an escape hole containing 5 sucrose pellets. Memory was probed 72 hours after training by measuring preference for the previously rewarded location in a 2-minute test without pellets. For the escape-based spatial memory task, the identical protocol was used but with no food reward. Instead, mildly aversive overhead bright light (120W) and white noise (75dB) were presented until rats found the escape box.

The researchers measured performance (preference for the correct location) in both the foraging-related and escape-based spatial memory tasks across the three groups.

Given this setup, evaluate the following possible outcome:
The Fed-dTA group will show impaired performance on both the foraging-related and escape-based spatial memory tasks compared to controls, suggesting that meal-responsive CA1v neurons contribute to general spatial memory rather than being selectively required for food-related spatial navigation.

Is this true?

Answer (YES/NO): NO